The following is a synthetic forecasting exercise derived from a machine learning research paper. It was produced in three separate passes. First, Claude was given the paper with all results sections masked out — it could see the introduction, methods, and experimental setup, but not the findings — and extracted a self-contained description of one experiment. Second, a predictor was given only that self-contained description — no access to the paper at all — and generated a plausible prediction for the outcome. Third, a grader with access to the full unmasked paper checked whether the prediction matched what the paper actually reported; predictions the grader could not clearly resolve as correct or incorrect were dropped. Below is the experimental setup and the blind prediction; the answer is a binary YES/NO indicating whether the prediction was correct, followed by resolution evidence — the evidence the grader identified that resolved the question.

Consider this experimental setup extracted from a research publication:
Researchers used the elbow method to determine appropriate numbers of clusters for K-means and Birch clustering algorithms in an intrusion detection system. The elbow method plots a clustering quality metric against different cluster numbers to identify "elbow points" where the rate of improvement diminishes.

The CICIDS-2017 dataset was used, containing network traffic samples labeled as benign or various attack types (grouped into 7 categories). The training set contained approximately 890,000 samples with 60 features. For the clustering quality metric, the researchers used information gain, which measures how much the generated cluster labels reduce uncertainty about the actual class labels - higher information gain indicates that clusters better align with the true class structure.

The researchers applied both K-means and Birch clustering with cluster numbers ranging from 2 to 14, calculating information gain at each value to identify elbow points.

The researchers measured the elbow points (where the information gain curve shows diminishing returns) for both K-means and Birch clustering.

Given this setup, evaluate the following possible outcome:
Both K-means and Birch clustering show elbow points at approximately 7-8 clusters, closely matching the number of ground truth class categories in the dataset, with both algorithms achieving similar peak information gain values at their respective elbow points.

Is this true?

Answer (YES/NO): NO